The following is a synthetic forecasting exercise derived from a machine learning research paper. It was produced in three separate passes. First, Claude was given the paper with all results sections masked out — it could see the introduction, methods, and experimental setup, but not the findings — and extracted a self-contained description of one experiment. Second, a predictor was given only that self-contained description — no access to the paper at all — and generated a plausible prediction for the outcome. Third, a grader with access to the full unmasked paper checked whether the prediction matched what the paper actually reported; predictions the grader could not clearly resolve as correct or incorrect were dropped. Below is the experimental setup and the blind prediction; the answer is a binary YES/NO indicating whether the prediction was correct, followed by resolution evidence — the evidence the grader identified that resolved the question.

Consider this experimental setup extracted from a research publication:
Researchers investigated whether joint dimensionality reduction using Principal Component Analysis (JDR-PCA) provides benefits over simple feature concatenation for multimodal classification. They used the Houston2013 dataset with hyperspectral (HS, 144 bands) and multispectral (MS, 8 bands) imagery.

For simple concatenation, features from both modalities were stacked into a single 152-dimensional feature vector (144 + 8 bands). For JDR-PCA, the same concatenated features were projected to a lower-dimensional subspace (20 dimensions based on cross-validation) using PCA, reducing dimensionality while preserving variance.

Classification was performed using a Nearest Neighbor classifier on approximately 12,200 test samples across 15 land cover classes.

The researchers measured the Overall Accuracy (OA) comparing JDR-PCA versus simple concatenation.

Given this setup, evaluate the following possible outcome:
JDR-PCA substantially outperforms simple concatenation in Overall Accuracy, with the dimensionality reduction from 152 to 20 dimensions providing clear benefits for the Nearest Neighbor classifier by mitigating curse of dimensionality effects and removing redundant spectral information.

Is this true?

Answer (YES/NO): NO